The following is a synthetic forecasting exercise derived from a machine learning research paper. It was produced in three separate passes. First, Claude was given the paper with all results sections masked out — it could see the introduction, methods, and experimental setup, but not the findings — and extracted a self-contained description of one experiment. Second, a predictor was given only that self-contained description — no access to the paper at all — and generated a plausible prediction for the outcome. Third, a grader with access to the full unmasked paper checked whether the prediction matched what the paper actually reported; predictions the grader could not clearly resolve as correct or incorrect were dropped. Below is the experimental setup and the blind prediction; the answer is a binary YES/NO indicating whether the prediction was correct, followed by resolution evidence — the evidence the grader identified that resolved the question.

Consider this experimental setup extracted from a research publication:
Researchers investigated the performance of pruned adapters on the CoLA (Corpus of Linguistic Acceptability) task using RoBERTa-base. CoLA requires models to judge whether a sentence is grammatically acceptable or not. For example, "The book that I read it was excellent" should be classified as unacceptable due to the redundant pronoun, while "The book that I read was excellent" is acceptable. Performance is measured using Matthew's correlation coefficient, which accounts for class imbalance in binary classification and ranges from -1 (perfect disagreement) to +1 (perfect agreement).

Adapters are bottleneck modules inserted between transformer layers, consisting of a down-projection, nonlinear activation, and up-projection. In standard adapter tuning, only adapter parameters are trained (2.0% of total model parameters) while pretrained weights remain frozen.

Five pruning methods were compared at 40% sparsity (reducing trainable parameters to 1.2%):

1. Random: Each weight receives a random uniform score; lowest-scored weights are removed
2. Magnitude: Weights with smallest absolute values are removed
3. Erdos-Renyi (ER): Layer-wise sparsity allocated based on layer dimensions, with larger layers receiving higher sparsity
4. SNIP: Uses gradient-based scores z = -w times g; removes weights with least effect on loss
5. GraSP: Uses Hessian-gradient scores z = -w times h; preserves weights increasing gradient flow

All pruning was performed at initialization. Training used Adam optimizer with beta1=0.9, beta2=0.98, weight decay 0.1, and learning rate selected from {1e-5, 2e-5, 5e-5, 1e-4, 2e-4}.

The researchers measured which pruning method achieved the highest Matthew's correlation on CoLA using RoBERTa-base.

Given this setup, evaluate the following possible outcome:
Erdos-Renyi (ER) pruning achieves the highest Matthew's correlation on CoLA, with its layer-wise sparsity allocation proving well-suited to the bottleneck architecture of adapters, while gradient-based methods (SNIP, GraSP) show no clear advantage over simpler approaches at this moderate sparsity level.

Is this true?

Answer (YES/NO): NO